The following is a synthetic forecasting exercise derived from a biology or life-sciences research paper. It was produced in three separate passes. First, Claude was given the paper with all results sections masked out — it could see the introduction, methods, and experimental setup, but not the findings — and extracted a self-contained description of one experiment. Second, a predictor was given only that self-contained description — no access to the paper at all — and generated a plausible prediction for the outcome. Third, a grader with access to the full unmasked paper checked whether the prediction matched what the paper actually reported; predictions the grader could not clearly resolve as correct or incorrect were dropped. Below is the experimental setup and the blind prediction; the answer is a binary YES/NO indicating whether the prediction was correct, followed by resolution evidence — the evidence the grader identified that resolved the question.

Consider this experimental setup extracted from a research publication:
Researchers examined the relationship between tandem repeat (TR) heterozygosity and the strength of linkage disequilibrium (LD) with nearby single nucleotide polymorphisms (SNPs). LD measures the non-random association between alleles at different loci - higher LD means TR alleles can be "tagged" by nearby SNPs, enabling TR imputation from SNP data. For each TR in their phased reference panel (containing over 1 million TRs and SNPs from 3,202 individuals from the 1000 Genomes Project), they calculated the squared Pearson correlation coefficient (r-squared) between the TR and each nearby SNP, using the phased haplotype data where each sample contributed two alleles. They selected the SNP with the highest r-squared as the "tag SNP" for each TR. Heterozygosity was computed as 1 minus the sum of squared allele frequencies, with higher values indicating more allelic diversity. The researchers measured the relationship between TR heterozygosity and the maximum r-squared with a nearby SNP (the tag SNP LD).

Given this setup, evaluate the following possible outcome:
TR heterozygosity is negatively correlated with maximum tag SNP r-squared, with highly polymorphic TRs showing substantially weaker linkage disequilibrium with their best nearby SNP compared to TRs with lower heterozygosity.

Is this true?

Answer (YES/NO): YES